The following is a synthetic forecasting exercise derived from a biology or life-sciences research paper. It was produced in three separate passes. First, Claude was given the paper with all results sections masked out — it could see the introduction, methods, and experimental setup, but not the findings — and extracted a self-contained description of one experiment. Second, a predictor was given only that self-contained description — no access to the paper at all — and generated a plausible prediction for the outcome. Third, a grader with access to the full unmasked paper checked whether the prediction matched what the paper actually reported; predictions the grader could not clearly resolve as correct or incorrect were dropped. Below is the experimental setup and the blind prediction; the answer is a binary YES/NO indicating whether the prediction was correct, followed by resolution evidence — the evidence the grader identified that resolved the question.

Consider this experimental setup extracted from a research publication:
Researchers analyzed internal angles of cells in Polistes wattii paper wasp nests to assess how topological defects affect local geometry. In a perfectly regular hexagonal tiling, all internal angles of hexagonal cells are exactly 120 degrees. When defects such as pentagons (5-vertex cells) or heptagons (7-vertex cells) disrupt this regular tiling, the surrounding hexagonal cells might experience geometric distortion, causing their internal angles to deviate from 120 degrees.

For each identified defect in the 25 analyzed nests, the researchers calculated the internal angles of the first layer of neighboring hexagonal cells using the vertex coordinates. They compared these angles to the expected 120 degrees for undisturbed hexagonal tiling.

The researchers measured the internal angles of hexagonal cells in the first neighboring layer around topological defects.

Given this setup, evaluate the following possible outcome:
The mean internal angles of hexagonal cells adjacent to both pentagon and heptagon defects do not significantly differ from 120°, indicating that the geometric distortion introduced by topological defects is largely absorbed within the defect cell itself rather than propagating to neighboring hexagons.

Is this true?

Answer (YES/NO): NO